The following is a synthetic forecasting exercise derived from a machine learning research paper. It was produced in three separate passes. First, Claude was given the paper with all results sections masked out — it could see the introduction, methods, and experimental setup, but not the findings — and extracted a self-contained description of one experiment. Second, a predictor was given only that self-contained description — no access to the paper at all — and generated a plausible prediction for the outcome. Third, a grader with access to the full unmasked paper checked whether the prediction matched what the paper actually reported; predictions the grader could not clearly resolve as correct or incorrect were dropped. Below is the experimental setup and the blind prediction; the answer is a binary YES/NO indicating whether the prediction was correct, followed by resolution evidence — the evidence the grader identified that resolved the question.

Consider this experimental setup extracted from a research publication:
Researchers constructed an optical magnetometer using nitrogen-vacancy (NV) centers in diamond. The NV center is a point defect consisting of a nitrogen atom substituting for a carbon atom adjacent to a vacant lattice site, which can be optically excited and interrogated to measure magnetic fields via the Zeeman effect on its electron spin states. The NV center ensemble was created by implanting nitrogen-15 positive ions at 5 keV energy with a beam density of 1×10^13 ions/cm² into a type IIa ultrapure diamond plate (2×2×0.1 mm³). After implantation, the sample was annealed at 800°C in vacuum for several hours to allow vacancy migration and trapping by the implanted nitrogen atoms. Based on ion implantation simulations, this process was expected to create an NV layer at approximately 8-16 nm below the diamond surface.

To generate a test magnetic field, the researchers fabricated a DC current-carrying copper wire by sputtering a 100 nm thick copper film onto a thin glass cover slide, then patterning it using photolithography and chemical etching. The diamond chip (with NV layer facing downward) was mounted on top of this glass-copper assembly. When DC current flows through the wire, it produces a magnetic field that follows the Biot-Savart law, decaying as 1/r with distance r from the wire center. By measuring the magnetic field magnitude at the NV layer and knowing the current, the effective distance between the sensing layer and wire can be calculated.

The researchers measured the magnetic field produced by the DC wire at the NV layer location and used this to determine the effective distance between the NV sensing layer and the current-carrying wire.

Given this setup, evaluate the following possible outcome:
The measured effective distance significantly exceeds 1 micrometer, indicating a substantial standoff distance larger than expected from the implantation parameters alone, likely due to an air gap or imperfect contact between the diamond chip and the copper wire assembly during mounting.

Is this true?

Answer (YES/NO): YES